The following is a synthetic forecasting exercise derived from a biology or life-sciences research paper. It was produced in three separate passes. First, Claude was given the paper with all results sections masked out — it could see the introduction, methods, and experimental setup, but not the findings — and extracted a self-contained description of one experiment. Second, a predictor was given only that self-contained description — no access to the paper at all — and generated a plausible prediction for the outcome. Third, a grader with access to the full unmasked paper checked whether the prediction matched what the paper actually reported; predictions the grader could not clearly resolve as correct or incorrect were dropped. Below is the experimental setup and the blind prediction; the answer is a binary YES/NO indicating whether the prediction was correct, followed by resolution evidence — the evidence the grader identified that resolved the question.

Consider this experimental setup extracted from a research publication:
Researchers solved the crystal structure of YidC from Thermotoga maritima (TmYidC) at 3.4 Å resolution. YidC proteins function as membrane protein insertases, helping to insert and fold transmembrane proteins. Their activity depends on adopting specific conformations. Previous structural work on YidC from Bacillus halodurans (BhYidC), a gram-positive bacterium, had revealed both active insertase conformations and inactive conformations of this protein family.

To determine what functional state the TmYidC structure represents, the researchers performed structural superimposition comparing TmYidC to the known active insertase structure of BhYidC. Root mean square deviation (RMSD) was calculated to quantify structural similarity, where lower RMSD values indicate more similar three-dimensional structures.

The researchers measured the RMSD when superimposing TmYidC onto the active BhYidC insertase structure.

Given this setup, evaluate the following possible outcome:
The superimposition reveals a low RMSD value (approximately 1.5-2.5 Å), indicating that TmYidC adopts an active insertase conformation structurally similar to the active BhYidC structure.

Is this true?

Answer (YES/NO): NO